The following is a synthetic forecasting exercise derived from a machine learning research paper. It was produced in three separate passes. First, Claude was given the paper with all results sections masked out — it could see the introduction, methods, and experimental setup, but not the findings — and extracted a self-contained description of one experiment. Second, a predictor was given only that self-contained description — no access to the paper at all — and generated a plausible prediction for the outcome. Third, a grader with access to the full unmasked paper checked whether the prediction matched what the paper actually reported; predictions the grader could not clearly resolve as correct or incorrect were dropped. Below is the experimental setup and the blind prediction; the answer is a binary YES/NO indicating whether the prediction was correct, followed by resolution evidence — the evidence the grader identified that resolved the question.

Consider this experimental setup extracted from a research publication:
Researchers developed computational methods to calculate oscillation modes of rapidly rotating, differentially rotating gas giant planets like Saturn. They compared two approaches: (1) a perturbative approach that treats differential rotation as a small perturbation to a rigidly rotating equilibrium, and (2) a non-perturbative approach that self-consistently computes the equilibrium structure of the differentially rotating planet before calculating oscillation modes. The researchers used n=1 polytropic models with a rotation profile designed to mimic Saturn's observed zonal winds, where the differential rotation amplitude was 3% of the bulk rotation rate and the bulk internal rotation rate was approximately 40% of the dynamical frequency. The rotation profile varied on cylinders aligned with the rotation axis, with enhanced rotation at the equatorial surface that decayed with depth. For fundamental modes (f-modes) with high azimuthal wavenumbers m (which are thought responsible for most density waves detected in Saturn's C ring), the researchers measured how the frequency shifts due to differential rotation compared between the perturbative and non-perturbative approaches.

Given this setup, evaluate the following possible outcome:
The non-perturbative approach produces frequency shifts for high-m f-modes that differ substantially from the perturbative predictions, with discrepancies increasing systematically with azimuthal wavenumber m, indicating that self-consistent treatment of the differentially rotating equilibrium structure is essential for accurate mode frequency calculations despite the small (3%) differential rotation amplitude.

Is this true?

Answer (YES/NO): NO